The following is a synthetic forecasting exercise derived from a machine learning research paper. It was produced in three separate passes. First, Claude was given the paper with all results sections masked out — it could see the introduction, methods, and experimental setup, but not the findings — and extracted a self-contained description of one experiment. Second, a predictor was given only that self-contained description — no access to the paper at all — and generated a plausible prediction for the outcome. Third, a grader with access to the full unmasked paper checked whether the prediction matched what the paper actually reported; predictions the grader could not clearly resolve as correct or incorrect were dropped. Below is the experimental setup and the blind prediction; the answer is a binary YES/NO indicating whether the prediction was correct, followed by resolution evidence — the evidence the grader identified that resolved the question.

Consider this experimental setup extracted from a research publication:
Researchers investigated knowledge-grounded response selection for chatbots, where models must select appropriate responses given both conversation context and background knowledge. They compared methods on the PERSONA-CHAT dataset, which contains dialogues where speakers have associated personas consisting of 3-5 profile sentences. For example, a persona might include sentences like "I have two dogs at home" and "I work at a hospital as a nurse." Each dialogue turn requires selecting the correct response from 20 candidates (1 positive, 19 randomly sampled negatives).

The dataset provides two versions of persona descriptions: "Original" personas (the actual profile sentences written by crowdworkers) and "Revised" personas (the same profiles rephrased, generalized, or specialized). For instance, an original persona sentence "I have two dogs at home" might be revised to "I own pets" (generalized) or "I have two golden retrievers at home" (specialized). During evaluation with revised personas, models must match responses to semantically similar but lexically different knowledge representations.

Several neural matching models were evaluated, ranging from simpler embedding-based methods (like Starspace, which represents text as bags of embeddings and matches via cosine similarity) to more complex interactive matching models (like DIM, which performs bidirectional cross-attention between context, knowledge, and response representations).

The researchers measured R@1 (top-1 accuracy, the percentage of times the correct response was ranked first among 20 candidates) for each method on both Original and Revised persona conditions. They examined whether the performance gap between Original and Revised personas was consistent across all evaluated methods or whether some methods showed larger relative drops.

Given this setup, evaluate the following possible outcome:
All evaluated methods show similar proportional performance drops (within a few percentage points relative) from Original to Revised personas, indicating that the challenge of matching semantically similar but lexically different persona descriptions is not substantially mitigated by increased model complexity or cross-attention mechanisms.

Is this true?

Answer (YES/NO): NO